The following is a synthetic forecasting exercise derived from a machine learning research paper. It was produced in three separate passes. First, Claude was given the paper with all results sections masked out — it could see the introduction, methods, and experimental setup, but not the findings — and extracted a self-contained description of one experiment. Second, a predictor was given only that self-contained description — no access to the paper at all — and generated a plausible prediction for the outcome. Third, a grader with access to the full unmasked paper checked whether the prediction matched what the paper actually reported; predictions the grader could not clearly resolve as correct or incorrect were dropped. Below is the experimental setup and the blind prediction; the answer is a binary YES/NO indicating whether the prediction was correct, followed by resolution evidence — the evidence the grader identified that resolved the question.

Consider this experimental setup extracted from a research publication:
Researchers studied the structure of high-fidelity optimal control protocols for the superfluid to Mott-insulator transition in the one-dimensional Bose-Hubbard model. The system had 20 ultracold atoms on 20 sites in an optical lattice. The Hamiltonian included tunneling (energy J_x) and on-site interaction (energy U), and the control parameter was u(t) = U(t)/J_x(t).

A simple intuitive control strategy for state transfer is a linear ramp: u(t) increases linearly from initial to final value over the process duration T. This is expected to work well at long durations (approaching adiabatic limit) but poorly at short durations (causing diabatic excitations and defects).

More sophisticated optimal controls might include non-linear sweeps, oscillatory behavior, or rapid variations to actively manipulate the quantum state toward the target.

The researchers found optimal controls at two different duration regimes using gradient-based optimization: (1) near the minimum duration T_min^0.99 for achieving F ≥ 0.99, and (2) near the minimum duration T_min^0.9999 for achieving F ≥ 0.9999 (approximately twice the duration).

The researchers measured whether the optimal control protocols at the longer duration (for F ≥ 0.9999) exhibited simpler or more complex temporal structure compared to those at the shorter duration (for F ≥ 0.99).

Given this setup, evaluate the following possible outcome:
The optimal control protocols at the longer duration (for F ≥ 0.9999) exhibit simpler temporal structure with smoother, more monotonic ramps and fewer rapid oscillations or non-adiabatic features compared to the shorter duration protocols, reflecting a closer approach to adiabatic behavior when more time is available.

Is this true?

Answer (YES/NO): NO